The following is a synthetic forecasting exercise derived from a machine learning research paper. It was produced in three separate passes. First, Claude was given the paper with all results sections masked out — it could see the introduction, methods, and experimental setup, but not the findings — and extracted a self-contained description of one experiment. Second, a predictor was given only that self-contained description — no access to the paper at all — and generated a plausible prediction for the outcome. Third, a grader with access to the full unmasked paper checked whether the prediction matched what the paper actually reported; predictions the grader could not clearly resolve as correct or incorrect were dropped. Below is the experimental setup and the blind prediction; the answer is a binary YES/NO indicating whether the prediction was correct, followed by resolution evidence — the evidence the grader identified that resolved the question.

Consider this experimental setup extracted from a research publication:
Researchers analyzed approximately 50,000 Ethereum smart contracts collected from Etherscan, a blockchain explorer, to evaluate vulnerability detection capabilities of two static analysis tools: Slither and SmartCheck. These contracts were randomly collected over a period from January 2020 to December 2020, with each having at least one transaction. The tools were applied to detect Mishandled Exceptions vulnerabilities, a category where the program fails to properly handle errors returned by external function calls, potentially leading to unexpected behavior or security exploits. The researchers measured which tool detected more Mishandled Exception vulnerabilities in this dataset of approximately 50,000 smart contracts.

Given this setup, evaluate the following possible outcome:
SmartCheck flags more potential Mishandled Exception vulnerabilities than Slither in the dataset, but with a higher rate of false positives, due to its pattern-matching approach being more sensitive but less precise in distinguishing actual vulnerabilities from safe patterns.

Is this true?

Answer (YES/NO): NO